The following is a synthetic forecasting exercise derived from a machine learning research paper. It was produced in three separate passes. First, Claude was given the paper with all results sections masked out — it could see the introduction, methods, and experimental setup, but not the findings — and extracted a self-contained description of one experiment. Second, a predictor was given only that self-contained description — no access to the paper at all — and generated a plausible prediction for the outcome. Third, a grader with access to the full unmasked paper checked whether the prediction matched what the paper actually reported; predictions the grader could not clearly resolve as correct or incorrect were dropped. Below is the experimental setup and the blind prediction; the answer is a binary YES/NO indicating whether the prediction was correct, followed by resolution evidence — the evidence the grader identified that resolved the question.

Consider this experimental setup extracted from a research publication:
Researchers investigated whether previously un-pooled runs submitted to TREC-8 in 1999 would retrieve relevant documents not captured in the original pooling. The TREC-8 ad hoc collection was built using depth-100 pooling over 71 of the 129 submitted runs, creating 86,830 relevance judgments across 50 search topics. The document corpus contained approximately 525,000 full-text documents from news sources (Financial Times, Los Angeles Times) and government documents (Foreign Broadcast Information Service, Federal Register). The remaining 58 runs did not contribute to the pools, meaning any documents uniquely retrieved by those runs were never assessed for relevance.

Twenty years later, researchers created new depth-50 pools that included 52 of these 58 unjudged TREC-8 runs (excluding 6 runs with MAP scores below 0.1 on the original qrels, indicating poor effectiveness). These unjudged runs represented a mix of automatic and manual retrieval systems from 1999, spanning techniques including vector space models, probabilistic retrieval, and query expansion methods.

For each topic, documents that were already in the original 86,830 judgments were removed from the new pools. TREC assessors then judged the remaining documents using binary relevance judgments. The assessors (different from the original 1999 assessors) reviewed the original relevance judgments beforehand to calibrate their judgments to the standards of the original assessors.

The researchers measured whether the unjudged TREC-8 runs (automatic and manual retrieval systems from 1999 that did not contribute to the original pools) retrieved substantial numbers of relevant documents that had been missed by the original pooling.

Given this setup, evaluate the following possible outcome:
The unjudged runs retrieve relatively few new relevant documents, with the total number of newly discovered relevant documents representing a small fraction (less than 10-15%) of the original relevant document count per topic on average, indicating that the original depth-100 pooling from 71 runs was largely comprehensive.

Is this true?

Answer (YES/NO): YES